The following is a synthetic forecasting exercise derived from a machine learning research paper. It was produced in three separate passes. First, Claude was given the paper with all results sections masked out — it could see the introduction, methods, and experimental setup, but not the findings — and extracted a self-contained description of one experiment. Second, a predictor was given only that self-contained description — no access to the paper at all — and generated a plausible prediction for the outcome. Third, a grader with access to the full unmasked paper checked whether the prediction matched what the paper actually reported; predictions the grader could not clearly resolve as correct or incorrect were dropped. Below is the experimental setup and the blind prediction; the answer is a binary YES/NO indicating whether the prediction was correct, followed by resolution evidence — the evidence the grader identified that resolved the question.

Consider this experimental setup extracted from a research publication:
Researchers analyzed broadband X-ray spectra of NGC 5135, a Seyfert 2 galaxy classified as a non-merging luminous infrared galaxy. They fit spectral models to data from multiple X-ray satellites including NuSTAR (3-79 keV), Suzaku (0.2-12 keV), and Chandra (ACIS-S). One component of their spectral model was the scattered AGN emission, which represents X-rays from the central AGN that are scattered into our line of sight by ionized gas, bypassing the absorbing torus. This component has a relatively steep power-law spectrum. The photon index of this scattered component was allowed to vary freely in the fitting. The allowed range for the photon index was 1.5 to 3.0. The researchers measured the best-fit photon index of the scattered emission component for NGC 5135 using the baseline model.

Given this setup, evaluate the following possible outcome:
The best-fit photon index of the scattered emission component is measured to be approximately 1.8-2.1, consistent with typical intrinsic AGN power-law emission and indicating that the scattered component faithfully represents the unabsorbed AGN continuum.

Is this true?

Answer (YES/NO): NO